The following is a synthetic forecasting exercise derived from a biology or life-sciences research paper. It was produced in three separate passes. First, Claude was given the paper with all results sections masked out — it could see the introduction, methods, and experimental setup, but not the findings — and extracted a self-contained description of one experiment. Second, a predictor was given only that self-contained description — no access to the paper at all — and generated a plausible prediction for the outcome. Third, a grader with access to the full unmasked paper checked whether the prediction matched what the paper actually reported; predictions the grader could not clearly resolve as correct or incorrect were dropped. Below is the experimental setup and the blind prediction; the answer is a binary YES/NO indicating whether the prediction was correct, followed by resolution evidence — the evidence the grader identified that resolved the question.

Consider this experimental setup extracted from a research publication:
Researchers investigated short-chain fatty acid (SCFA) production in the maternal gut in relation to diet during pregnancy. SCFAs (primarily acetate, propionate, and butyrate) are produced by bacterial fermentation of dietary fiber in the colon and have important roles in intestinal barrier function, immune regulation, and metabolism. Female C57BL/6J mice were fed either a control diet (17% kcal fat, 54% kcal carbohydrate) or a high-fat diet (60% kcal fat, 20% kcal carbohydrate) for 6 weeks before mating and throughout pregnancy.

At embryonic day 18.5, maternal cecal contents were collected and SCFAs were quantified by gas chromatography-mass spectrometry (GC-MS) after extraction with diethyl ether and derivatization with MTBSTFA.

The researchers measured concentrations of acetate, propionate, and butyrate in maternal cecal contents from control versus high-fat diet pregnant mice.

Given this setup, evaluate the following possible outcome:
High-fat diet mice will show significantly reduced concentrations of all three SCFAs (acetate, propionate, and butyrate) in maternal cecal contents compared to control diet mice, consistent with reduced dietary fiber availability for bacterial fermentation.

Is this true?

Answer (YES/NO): NO